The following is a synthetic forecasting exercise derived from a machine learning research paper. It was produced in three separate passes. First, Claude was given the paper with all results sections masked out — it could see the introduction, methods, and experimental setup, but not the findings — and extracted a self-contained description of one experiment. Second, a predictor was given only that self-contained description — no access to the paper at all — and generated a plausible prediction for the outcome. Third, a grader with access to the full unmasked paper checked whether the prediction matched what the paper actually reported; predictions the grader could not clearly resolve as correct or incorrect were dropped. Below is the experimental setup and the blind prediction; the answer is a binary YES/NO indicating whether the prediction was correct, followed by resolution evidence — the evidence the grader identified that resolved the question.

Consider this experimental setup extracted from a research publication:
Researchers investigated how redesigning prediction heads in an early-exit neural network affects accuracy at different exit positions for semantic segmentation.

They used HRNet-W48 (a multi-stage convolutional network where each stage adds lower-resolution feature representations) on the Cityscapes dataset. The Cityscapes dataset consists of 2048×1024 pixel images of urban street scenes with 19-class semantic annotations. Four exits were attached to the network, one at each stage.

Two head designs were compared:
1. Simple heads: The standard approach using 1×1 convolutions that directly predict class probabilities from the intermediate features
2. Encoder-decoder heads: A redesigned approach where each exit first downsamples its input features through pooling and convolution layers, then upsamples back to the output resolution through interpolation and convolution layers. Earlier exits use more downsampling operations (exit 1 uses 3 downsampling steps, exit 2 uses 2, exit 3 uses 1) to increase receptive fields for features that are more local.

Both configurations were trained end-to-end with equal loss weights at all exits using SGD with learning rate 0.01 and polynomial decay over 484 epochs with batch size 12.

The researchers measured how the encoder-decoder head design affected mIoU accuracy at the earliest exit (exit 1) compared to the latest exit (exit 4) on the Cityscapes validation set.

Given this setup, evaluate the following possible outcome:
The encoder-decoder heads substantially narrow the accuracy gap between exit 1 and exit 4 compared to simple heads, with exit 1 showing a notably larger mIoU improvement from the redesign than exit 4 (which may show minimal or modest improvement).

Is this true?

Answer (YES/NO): NO